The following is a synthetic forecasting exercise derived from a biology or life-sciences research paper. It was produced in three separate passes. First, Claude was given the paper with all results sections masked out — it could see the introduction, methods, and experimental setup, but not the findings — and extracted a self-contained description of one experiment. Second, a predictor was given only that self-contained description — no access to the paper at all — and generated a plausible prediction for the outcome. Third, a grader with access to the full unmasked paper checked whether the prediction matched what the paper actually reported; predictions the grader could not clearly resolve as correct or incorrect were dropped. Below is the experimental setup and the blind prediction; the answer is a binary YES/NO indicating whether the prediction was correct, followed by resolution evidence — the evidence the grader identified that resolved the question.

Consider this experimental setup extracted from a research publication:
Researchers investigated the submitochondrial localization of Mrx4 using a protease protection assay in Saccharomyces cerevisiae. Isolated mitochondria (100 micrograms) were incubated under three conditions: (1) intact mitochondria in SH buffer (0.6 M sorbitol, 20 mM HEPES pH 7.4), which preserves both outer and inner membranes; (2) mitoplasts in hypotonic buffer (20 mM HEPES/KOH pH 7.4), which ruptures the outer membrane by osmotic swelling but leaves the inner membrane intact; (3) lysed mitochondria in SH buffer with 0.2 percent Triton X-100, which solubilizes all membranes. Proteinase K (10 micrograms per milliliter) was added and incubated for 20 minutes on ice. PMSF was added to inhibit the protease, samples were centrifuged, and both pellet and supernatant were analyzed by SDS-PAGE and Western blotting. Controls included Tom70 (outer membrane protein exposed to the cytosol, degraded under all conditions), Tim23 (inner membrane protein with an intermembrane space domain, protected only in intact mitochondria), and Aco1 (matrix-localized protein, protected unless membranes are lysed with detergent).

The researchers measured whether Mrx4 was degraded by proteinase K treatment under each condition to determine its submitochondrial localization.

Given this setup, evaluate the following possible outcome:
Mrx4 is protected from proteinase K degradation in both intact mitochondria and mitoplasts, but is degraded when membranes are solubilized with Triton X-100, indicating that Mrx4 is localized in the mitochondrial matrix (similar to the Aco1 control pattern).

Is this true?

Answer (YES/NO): YES